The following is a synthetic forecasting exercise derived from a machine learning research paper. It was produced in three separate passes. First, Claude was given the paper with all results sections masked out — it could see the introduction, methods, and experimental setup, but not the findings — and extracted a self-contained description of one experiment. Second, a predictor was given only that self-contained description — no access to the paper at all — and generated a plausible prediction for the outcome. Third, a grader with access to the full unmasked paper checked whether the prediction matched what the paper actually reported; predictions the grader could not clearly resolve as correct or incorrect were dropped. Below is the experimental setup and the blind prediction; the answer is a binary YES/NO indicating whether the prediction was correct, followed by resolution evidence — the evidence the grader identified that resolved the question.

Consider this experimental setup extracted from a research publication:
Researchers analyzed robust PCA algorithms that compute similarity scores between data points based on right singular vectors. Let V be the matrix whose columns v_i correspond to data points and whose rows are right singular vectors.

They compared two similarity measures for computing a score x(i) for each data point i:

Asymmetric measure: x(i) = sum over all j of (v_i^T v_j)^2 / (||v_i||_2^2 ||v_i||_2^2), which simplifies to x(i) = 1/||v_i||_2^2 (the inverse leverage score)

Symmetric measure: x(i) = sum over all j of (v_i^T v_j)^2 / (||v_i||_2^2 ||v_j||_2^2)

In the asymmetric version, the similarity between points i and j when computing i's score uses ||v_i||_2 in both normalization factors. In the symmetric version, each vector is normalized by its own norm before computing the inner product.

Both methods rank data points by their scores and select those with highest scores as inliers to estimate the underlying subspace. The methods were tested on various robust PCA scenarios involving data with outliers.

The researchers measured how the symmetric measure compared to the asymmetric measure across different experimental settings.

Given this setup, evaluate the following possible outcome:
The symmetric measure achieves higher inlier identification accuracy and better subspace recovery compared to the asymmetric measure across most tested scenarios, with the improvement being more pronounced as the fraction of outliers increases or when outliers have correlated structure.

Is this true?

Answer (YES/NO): NO